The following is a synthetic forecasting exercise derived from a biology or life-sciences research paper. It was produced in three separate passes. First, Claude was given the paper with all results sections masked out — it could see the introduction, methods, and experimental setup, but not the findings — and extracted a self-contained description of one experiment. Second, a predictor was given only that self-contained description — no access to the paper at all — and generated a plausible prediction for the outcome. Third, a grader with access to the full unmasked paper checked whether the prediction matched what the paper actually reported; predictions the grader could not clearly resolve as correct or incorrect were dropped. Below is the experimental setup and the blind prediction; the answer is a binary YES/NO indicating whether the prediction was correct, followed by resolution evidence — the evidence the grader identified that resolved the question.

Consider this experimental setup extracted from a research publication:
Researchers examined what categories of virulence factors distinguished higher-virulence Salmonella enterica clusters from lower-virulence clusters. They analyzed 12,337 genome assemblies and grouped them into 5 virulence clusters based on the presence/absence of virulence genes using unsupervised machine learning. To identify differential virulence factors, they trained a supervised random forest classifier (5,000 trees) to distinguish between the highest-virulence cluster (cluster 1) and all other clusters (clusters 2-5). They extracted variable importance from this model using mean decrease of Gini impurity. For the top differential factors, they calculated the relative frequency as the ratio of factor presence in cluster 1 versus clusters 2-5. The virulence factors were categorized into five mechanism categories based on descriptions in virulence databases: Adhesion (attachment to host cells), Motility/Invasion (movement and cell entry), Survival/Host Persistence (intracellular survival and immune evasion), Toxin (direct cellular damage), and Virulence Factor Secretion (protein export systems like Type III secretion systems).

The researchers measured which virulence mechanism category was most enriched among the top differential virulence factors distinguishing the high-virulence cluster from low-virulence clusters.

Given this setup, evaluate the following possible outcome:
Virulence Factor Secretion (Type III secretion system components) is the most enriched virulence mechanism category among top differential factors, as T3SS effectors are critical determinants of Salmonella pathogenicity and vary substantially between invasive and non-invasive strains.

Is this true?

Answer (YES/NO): NO